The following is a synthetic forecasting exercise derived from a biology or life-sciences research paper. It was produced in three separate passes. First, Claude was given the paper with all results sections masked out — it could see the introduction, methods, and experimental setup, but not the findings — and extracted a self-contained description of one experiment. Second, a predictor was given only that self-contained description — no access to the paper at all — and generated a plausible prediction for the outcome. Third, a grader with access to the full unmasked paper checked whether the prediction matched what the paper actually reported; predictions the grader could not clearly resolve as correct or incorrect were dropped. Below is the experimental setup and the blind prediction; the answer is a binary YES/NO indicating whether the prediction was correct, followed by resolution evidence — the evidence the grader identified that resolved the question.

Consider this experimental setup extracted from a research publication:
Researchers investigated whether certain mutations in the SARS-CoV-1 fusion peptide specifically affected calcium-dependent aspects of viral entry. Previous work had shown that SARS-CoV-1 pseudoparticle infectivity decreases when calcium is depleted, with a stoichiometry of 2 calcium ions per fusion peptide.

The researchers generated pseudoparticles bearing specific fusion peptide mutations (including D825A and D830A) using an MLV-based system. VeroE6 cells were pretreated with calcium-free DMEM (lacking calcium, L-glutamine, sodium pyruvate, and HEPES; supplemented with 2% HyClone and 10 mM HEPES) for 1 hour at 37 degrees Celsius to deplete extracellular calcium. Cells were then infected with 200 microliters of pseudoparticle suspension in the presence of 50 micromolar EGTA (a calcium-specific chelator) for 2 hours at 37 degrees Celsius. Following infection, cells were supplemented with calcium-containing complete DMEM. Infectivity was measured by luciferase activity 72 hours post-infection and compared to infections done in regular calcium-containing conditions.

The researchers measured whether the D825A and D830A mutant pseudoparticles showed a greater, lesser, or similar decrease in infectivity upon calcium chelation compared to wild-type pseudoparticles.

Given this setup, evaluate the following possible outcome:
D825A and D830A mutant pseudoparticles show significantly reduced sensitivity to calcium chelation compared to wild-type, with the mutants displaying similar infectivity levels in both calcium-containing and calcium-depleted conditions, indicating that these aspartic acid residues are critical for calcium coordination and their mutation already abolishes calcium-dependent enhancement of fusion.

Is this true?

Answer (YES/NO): NO